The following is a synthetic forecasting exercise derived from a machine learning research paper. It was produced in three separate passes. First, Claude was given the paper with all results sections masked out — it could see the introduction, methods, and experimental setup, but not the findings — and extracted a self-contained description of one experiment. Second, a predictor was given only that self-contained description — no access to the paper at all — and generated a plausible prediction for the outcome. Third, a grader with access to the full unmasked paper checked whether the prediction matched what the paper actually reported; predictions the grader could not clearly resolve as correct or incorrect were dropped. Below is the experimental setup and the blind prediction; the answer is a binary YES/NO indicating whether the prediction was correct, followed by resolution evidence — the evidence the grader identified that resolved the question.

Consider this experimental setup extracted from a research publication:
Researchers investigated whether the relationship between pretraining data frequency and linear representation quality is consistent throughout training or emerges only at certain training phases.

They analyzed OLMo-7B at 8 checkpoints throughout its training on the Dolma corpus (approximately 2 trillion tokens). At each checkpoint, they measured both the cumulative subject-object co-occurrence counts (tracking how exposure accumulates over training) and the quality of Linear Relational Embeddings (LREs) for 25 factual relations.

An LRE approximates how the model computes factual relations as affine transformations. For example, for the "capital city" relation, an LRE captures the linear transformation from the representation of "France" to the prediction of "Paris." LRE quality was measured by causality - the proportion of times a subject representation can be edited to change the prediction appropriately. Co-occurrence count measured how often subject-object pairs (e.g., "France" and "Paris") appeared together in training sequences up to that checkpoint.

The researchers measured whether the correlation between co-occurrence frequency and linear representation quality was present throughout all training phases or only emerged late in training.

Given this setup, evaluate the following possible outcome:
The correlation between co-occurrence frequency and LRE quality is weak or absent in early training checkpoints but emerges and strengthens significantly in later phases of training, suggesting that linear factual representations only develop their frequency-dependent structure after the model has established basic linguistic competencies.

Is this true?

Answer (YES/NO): NO